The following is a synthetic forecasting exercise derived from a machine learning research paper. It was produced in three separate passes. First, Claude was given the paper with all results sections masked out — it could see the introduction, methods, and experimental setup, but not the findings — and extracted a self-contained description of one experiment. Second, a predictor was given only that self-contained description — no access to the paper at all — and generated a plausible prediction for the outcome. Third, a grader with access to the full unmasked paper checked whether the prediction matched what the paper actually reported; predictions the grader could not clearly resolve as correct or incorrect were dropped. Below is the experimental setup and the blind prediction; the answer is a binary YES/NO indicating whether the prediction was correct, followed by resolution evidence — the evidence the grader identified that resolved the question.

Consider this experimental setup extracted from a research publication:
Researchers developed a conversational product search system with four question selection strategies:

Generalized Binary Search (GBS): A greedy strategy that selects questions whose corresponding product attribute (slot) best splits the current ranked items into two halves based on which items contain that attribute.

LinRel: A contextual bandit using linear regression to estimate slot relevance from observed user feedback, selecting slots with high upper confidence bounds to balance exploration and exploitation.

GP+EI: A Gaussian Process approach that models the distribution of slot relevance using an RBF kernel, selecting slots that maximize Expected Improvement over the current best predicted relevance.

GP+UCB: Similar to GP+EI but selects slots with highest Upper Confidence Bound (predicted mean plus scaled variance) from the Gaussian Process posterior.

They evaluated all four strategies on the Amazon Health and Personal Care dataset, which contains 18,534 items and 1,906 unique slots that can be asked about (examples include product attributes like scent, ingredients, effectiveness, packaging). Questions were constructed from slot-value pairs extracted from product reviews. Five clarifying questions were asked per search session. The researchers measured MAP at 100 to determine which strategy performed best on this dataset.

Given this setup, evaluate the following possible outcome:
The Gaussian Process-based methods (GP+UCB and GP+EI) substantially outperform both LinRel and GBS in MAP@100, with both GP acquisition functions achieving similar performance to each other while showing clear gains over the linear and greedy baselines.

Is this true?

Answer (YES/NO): NO